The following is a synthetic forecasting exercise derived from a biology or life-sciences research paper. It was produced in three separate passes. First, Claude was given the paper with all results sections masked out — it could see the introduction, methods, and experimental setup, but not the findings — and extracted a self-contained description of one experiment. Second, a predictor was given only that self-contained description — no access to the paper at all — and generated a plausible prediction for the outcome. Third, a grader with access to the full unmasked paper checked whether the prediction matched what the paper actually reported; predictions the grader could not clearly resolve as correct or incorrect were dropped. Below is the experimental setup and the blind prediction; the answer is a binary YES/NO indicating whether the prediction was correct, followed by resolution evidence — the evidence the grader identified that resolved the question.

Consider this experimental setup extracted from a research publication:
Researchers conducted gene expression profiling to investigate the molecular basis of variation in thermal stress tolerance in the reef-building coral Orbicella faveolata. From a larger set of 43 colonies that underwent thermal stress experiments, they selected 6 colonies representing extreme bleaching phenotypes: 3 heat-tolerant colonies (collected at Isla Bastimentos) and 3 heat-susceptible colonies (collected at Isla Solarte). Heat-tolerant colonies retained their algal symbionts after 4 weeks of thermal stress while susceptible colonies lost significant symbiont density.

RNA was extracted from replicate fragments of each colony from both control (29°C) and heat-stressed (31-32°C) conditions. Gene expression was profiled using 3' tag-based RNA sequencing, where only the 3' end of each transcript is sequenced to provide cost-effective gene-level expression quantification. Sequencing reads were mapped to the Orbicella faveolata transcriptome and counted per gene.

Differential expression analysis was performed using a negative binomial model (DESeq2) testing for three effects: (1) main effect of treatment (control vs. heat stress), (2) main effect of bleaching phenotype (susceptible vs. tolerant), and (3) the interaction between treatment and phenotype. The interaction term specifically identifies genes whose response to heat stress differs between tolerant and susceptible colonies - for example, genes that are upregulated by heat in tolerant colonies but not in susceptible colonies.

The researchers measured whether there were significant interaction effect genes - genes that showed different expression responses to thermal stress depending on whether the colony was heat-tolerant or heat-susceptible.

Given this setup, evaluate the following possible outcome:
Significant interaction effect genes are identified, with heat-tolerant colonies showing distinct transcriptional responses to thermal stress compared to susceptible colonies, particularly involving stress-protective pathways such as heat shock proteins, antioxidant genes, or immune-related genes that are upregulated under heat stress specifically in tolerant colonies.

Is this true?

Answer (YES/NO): NO